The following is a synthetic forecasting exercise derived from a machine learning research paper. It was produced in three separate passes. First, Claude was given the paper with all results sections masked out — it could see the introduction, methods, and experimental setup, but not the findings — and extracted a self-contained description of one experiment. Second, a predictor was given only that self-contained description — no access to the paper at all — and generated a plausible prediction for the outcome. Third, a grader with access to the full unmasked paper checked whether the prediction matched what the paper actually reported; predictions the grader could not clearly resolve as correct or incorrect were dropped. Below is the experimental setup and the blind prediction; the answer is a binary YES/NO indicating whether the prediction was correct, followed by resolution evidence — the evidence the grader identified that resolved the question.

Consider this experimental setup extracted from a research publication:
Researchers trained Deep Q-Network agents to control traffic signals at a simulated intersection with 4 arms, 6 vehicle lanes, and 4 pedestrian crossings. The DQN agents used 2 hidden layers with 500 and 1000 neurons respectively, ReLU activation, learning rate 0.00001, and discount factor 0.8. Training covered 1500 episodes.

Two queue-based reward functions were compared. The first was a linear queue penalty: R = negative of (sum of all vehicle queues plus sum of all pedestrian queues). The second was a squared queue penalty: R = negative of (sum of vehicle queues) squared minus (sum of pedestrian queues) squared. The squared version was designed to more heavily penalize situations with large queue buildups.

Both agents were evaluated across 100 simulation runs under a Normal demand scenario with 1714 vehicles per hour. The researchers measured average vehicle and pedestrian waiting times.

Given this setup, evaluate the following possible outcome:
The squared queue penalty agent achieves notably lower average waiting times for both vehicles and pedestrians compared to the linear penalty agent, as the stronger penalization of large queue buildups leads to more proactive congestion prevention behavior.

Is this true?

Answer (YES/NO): NO